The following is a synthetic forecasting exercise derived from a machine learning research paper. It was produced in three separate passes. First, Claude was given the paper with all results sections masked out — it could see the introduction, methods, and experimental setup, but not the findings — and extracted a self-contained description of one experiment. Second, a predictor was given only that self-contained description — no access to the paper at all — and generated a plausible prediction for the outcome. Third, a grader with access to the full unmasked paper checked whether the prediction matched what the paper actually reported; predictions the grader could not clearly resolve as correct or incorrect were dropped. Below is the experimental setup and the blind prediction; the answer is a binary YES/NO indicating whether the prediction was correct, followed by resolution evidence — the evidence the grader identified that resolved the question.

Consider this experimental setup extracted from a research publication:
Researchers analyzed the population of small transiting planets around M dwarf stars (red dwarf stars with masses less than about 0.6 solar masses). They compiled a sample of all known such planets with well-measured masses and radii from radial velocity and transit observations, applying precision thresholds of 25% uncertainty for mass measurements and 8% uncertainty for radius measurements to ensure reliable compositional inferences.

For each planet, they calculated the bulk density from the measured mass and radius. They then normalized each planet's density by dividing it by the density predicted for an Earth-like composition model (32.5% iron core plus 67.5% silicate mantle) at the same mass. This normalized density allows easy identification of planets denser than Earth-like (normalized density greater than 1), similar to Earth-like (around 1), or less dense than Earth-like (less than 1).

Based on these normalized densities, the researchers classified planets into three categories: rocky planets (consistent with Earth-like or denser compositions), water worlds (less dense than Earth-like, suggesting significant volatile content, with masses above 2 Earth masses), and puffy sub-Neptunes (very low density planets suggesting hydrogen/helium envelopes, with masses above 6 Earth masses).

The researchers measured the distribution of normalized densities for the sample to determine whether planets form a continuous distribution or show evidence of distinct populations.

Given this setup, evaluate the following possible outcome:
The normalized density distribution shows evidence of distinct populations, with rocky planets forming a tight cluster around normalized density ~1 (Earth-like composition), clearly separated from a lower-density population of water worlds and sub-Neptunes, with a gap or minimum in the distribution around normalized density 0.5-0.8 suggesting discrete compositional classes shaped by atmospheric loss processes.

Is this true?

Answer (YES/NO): NO